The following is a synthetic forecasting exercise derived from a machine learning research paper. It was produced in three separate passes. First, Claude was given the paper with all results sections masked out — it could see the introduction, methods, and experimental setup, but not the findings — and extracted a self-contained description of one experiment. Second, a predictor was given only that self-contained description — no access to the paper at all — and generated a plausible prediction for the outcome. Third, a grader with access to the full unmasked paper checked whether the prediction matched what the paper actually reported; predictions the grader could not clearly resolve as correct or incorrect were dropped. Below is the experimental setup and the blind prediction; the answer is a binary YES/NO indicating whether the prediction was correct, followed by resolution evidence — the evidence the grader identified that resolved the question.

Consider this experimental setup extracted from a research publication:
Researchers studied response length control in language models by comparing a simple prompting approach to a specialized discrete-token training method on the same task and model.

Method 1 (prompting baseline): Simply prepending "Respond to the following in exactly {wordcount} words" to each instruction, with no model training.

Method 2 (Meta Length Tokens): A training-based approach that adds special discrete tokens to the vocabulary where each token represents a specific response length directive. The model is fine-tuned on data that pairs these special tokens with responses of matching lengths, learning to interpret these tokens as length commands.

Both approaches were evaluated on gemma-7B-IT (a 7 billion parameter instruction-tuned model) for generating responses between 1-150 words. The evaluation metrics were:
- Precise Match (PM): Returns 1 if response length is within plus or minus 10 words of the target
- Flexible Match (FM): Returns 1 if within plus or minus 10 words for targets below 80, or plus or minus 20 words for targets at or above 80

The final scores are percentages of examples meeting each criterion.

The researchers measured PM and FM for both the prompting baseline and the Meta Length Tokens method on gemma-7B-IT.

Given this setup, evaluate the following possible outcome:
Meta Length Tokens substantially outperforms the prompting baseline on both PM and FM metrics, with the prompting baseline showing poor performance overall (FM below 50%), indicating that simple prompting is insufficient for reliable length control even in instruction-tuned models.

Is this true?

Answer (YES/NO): YES